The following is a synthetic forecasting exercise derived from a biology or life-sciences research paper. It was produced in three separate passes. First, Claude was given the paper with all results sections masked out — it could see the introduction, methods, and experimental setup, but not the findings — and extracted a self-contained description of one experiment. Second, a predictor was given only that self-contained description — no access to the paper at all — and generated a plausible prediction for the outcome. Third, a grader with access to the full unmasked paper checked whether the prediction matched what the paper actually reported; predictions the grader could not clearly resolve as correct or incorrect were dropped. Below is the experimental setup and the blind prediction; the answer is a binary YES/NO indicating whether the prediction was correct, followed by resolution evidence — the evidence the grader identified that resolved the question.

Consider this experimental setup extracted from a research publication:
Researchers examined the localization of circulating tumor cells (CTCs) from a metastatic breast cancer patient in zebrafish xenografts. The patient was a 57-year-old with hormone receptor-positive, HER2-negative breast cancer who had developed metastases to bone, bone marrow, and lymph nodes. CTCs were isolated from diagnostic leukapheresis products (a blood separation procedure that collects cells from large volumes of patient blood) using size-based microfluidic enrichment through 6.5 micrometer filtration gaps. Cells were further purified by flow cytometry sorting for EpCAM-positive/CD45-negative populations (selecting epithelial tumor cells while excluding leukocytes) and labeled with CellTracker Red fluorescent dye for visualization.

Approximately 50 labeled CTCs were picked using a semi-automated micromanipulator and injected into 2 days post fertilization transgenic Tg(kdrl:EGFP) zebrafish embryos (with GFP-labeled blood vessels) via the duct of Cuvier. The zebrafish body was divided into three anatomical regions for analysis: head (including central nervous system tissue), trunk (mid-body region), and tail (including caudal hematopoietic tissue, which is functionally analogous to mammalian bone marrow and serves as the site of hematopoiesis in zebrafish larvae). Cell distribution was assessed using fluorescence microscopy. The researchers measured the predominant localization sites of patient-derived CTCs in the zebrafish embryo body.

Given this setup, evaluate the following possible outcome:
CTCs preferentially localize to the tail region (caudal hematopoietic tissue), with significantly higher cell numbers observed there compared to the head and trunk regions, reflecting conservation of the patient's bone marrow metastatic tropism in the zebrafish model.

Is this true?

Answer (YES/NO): NO